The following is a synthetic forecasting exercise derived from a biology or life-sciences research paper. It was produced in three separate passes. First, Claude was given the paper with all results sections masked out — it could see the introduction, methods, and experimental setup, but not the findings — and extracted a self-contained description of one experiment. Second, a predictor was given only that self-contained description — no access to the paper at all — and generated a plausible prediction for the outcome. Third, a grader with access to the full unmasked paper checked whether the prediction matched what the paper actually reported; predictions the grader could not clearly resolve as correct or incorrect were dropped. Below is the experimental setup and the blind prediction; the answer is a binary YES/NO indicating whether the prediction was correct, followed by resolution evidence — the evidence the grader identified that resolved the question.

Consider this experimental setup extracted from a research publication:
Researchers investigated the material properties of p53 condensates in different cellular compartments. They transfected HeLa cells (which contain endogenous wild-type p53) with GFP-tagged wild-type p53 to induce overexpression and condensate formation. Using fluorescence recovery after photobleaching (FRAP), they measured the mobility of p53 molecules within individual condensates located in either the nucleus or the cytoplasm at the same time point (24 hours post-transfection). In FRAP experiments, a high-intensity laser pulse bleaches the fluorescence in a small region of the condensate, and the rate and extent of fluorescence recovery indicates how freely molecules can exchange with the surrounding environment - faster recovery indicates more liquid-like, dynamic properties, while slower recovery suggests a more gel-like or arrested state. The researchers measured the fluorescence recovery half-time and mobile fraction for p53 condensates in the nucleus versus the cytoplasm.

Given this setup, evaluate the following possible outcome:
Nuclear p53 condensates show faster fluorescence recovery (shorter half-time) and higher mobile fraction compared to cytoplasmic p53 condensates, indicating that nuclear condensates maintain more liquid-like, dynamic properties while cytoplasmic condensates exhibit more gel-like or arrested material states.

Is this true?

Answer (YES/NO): YES